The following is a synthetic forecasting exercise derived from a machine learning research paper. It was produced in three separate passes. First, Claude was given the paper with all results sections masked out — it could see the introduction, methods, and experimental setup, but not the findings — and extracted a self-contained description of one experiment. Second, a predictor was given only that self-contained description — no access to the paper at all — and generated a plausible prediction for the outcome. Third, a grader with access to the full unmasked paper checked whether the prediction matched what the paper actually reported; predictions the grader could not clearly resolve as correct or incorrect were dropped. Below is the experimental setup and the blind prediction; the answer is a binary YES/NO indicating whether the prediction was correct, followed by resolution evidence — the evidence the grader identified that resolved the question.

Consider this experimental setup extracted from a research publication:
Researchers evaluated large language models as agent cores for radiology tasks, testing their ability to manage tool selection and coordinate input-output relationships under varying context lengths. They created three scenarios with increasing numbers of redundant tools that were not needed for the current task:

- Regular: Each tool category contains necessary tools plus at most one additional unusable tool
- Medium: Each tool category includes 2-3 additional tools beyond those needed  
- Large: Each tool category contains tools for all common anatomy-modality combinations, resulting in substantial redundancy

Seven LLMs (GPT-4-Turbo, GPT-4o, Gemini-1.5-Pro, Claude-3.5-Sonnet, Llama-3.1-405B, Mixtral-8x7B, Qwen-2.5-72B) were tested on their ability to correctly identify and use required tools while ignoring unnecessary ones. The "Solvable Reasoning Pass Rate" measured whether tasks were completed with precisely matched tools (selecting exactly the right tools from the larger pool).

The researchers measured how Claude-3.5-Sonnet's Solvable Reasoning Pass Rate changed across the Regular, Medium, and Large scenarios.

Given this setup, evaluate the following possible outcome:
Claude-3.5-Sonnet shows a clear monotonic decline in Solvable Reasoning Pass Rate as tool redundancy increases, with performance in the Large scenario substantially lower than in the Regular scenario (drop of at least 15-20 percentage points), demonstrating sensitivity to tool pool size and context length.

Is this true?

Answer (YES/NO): YES